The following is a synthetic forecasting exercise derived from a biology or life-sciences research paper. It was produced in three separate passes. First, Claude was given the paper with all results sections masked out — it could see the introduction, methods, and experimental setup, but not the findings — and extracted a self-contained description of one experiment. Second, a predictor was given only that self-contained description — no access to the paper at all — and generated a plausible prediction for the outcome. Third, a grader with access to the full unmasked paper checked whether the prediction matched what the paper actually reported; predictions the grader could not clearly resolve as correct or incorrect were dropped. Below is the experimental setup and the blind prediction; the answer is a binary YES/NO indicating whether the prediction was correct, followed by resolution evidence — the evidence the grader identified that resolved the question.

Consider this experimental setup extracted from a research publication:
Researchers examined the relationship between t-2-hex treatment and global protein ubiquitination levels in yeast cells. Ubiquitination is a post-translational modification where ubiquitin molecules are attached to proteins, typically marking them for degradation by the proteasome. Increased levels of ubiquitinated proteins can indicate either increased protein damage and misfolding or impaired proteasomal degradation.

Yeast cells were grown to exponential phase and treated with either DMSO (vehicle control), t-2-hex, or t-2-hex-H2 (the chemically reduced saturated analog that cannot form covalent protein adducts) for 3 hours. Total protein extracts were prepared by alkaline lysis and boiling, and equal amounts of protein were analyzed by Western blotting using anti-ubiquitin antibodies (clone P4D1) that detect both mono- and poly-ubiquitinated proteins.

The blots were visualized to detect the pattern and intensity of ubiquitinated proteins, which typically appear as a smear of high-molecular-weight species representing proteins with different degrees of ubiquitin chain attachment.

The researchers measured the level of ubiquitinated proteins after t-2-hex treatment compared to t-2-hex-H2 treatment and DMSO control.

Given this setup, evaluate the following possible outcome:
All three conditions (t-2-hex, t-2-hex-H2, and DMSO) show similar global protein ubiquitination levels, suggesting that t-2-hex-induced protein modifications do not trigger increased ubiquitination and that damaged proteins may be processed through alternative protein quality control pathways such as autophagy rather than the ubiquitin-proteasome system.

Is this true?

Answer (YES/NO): NO